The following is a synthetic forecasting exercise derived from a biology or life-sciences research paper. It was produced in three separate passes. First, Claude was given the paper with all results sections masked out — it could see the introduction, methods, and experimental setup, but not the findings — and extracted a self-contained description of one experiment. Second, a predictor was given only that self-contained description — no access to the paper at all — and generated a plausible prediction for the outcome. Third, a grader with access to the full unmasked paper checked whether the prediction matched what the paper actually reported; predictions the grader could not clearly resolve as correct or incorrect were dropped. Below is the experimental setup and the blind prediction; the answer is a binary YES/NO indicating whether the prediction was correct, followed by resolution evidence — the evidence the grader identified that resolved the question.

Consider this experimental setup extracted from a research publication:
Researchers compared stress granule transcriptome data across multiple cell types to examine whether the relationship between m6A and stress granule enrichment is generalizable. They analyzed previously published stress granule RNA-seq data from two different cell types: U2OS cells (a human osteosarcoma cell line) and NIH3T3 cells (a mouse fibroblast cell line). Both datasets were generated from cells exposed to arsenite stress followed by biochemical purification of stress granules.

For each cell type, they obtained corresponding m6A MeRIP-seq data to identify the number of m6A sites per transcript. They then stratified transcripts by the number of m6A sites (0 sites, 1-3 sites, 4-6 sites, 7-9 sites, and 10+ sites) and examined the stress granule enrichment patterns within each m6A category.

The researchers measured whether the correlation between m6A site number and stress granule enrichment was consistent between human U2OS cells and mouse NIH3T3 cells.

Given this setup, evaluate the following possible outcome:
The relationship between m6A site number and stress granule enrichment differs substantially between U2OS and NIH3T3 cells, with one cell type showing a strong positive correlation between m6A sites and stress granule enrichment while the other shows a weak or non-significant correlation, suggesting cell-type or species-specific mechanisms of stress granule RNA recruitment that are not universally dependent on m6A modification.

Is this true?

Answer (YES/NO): NO